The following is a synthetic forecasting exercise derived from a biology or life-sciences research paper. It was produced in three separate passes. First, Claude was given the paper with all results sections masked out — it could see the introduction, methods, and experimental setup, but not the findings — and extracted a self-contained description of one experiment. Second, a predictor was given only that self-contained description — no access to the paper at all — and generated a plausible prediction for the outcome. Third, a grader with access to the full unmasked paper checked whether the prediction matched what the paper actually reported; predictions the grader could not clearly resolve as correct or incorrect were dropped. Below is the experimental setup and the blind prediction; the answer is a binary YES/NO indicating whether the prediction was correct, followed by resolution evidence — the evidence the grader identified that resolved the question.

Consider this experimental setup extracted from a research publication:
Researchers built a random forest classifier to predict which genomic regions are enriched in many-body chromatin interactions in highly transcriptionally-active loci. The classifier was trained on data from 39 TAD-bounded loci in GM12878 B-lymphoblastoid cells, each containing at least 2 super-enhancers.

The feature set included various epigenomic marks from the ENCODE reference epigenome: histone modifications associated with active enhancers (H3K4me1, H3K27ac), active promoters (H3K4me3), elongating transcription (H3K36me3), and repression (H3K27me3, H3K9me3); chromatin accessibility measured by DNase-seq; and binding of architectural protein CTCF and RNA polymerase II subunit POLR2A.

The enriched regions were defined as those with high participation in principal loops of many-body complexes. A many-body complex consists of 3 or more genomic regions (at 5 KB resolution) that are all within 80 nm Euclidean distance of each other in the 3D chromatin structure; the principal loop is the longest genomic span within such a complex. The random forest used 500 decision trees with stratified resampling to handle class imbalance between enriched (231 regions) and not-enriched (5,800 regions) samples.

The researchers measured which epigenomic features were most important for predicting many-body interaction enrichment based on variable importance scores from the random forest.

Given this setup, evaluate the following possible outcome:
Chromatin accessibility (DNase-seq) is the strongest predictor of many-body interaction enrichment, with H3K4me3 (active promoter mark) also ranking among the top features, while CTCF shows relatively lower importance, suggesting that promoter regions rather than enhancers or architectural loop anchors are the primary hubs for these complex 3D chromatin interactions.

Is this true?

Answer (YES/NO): NO